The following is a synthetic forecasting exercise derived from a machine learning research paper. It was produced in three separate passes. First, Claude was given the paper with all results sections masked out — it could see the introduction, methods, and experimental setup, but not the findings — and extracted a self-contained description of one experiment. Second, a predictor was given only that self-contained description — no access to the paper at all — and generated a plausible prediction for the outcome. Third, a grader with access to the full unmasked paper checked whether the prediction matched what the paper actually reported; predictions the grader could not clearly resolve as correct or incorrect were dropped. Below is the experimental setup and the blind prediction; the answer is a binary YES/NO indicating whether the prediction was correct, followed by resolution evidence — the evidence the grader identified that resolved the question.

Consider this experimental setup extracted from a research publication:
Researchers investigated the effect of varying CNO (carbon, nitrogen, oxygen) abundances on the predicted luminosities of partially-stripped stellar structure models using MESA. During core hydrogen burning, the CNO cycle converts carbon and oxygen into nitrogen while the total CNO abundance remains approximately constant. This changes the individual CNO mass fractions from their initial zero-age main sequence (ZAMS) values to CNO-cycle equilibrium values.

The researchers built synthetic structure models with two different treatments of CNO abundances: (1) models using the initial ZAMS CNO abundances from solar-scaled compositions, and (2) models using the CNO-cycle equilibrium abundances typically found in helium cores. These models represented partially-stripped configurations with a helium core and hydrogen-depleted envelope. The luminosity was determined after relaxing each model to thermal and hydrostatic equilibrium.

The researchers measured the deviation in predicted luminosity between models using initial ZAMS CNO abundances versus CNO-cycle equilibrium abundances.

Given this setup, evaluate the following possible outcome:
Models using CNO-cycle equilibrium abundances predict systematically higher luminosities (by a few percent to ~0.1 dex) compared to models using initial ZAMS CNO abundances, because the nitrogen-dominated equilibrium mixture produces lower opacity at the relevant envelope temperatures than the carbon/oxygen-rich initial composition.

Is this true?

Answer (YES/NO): NO